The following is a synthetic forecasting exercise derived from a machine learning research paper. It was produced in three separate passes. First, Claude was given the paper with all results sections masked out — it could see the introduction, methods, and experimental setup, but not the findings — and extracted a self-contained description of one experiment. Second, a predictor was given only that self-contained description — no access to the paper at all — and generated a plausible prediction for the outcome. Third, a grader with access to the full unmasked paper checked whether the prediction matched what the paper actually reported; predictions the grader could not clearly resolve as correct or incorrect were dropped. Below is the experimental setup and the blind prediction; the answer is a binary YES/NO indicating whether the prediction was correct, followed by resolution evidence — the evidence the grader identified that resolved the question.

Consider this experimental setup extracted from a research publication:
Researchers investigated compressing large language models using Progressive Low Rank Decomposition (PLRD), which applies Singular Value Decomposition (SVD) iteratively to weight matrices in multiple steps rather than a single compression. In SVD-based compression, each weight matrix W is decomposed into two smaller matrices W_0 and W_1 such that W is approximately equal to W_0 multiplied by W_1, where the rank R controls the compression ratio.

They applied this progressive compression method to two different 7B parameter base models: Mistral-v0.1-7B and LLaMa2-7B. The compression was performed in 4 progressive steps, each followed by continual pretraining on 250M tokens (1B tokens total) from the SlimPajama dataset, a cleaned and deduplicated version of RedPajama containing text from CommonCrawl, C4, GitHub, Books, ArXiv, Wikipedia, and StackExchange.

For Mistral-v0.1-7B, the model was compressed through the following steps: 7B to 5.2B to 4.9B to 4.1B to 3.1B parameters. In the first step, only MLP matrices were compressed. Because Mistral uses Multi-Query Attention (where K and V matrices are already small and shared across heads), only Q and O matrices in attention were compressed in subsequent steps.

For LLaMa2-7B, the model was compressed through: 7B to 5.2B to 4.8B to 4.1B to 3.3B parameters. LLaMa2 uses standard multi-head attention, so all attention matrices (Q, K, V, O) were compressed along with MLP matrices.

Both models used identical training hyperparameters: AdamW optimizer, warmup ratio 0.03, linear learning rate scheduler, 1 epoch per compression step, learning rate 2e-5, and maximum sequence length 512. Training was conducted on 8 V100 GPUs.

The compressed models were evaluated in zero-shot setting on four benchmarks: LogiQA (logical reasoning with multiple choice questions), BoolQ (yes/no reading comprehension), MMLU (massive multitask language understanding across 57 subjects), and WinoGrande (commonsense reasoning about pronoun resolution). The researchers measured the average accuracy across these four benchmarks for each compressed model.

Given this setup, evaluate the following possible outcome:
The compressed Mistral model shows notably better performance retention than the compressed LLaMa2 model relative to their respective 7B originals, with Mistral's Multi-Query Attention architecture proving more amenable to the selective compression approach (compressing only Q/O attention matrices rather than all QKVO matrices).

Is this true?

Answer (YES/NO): NO